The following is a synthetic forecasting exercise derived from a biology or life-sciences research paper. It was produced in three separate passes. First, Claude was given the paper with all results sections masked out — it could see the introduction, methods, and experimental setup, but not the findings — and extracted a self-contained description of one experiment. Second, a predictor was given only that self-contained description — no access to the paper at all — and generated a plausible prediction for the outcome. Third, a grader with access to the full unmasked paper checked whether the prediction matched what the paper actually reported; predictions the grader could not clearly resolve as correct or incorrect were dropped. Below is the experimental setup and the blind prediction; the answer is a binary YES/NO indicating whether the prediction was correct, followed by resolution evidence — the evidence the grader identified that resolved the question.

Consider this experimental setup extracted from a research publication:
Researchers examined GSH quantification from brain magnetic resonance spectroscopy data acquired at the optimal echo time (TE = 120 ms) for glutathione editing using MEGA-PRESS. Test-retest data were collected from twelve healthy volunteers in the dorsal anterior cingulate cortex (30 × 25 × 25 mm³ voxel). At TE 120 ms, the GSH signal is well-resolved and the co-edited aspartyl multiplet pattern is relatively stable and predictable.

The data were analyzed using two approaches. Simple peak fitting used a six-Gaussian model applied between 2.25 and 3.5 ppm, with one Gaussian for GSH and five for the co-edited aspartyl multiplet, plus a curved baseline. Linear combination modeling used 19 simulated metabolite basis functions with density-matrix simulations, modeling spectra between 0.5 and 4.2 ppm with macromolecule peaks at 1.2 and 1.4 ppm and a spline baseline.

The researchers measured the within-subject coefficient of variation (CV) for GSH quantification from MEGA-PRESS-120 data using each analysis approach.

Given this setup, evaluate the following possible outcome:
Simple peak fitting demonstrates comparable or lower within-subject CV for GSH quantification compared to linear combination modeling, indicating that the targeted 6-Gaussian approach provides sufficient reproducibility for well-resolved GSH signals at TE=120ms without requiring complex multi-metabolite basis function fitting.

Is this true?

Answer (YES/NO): YES